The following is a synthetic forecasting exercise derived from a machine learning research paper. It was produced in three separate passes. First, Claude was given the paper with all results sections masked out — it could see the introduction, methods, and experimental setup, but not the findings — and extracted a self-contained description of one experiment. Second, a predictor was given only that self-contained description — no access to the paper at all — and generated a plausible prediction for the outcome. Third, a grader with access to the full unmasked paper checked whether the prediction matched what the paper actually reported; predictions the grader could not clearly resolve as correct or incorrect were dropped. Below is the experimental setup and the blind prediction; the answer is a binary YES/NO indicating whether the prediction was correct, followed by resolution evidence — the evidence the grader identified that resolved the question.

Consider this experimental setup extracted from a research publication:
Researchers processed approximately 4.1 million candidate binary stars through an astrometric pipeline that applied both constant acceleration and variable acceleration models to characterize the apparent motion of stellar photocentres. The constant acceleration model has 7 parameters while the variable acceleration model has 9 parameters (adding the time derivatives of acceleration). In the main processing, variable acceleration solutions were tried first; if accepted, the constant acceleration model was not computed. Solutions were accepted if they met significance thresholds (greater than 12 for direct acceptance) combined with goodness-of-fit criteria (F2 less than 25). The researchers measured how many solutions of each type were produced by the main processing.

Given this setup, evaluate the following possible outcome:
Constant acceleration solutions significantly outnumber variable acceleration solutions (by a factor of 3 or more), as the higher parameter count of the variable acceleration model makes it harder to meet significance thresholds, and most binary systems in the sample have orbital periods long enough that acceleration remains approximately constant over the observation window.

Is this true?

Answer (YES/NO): NO